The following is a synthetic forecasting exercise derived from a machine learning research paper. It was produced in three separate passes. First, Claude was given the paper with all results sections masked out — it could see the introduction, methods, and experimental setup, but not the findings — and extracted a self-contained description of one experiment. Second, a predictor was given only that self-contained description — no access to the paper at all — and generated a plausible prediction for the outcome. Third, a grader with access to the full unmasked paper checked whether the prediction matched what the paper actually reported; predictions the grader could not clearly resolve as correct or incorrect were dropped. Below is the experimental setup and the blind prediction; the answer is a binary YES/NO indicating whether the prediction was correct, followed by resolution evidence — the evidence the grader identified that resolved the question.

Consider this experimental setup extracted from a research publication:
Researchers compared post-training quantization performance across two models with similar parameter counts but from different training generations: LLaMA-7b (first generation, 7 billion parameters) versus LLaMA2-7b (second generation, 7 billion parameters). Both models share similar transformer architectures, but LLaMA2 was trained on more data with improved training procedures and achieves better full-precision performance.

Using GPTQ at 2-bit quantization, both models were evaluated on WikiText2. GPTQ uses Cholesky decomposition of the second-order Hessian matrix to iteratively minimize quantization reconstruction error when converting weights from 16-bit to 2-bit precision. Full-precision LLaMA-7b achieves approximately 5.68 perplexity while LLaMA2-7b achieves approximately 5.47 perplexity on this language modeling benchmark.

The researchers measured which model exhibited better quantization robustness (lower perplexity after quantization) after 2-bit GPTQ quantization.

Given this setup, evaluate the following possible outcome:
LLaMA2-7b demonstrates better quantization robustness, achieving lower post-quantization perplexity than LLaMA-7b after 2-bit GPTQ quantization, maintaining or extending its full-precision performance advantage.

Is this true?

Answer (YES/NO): YES